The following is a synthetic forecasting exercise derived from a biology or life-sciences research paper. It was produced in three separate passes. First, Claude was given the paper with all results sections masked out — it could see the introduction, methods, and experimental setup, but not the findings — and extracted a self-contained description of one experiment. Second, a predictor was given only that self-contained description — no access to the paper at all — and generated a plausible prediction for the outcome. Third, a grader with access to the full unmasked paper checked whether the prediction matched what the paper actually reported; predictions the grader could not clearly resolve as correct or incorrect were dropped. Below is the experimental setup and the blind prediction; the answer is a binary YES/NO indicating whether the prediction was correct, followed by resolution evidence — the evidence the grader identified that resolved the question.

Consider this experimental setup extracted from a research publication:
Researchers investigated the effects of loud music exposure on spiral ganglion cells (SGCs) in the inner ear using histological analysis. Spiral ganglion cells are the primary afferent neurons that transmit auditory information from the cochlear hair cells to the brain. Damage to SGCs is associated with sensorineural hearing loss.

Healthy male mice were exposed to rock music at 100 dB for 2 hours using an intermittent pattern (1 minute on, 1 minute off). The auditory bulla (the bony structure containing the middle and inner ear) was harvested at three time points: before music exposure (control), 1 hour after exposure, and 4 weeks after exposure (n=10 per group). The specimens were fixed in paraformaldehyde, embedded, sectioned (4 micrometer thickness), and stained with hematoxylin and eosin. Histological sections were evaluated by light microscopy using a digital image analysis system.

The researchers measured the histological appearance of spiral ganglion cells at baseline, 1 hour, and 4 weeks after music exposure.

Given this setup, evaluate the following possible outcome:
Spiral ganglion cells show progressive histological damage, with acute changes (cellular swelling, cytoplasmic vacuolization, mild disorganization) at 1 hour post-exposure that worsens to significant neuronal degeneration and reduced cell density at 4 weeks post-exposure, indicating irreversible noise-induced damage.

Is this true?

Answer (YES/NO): NO